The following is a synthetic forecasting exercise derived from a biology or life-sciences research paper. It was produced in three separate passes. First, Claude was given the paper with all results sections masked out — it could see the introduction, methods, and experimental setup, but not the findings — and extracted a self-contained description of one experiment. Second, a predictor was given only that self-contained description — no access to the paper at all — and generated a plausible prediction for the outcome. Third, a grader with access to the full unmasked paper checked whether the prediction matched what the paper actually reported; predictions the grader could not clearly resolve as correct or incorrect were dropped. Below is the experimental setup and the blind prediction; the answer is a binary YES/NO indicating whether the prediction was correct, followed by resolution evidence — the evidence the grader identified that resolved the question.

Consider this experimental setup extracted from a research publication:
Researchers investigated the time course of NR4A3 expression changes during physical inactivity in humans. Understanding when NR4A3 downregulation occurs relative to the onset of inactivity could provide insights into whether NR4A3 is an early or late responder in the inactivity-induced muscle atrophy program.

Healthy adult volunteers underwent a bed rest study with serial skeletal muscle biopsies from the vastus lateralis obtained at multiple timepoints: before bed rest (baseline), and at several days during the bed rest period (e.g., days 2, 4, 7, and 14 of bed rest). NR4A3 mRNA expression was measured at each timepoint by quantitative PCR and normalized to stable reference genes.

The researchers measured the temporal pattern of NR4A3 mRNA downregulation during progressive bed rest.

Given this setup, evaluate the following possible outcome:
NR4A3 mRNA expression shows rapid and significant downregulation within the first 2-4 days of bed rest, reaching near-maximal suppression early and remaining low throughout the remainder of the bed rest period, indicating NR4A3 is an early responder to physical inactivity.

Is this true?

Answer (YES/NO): NO